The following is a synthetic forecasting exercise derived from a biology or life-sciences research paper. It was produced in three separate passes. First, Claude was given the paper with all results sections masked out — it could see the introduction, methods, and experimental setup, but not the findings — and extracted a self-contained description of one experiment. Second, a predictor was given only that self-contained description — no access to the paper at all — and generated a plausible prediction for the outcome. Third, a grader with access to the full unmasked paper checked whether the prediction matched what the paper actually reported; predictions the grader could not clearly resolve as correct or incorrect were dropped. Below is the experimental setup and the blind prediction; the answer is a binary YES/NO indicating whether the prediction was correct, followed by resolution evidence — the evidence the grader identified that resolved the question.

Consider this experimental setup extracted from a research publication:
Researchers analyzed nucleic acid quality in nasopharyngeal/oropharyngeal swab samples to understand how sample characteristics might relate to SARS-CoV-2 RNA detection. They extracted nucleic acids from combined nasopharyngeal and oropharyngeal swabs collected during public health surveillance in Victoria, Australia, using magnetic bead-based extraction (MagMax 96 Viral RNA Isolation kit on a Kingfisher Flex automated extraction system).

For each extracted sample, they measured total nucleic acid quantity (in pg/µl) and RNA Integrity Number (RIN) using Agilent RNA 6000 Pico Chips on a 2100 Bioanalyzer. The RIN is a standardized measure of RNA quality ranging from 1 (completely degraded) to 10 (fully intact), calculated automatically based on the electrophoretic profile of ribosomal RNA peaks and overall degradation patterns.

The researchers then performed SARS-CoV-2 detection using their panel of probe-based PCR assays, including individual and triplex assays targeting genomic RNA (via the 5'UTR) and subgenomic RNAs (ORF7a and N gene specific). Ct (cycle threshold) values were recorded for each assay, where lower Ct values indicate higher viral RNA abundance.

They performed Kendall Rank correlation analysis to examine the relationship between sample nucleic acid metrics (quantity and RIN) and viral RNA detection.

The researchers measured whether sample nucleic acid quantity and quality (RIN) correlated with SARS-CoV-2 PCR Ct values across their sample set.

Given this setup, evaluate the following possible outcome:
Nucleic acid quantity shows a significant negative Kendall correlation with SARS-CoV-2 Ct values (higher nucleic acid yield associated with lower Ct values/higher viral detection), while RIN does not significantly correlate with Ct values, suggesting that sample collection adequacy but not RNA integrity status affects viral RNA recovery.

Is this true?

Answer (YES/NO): NO